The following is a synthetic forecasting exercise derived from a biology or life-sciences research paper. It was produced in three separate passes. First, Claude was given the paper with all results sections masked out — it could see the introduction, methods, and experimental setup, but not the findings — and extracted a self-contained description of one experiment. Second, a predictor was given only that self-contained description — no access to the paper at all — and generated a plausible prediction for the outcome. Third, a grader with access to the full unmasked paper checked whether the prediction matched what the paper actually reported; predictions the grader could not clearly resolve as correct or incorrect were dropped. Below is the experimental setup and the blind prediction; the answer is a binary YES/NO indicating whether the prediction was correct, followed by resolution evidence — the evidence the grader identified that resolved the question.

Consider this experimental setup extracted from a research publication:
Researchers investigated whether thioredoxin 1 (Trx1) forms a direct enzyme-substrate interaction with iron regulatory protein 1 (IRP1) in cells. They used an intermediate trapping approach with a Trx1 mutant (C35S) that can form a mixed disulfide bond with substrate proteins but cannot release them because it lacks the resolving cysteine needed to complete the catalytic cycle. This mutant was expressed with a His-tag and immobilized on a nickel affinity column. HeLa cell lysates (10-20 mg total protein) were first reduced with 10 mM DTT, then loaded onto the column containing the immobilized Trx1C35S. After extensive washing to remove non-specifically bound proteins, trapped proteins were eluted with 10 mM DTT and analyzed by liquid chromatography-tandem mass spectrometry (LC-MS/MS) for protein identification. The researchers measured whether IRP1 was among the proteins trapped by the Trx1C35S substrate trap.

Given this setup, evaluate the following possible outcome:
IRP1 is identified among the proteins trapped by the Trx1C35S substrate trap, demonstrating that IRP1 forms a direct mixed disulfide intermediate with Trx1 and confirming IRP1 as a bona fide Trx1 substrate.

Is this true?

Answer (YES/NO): YES